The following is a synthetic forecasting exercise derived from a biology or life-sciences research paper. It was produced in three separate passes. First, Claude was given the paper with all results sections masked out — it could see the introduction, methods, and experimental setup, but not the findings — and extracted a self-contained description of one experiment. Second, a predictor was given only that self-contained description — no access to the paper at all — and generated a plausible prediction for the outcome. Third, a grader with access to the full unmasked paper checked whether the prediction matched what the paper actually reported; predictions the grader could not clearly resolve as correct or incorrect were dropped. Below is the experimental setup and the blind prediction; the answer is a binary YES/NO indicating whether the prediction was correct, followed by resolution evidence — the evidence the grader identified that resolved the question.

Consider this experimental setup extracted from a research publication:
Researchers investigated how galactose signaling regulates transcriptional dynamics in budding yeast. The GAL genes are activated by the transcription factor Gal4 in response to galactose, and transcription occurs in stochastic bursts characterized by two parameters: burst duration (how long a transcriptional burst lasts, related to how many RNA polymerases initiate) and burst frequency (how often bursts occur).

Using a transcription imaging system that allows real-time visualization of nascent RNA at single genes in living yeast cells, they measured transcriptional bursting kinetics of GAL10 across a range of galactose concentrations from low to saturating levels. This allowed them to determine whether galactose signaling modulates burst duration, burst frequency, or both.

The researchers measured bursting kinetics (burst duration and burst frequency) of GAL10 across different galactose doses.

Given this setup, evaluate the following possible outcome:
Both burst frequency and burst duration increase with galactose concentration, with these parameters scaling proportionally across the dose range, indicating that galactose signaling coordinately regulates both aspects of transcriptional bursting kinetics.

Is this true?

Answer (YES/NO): NO